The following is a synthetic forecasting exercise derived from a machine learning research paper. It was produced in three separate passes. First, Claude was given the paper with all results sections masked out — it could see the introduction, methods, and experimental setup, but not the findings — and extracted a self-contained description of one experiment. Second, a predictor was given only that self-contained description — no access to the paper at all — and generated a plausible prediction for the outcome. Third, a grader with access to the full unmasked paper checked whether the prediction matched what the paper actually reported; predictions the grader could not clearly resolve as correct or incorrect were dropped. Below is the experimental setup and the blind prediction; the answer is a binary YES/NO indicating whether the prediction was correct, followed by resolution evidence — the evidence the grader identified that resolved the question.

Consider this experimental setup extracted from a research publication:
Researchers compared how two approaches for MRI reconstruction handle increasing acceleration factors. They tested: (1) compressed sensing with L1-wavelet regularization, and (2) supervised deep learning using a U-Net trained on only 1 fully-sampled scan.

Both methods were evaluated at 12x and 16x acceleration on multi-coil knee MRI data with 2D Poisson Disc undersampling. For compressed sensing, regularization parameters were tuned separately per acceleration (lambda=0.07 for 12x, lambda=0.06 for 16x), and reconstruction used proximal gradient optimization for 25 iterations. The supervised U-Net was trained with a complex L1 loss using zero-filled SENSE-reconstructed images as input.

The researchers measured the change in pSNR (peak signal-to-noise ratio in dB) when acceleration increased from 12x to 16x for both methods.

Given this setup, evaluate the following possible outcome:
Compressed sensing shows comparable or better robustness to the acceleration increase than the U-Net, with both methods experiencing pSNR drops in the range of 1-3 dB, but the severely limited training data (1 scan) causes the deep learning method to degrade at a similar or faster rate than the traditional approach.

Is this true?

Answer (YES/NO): NO